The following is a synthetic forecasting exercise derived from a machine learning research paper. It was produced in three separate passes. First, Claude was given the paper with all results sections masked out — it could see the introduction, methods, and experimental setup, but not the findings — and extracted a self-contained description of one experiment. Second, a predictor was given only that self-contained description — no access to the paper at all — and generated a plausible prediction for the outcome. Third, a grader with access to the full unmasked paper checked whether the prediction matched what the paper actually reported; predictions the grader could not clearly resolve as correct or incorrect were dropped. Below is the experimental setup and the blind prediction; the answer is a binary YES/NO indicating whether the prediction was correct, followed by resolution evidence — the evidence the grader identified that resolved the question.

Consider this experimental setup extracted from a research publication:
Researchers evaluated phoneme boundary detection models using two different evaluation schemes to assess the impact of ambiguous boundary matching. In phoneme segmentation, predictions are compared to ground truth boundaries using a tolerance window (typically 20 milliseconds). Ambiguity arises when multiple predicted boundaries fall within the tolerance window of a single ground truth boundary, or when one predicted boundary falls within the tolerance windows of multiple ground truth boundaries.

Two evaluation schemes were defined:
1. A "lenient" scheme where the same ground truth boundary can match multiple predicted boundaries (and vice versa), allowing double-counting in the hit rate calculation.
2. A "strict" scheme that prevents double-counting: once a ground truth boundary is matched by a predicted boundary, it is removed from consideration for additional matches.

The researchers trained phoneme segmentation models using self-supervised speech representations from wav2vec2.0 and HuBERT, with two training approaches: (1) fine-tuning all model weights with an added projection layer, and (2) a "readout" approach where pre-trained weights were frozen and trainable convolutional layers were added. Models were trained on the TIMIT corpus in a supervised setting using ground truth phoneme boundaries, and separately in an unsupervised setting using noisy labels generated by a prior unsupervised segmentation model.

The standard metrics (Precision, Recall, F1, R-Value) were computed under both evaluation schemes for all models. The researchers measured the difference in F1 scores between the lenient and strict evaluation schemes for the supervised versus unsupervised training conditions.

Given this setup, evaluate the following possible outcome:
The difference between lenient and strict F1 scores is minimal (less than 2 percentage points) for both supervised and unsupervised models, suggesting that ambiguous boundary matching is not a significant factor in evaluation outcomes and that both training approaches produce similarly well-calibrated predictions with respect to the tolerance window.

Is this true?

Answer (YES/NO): NO